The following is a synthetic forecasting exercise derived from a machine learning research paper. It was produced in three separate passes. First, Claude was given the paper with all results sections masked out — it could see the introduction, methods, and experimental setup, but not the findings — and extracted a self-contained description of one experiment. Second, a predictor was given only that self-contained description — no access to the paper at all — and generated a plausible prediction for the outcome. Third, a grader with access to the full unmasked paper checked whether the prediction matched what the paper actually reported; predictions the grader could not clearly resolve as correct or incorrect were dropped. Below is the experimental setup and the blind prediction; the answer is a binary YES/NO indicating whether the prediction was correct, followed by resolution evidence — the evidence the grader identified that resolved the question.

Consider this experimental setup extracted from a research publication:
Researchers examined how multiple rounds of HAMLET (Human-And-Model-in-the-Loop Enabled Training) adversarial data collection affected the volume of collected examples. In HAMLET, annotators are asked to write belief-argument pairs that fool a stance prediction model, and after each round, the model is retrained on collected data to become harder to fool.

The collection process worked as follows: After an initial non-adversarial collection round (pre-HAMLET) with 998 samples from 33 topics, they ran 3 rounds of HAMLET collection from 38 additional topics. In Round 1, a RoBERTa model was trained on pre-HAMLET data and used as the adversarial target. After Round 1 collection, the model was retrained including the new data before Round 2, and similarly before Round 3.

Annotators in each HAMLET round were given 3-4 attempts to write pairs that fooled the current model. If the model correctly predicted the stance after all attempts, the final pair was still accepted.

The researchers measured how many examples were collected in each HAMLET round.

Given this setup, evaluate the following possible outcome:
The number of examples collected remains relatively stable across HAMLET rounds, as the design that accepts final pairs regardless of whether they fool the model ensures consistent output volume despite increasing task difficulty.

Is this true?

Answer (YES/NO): NO